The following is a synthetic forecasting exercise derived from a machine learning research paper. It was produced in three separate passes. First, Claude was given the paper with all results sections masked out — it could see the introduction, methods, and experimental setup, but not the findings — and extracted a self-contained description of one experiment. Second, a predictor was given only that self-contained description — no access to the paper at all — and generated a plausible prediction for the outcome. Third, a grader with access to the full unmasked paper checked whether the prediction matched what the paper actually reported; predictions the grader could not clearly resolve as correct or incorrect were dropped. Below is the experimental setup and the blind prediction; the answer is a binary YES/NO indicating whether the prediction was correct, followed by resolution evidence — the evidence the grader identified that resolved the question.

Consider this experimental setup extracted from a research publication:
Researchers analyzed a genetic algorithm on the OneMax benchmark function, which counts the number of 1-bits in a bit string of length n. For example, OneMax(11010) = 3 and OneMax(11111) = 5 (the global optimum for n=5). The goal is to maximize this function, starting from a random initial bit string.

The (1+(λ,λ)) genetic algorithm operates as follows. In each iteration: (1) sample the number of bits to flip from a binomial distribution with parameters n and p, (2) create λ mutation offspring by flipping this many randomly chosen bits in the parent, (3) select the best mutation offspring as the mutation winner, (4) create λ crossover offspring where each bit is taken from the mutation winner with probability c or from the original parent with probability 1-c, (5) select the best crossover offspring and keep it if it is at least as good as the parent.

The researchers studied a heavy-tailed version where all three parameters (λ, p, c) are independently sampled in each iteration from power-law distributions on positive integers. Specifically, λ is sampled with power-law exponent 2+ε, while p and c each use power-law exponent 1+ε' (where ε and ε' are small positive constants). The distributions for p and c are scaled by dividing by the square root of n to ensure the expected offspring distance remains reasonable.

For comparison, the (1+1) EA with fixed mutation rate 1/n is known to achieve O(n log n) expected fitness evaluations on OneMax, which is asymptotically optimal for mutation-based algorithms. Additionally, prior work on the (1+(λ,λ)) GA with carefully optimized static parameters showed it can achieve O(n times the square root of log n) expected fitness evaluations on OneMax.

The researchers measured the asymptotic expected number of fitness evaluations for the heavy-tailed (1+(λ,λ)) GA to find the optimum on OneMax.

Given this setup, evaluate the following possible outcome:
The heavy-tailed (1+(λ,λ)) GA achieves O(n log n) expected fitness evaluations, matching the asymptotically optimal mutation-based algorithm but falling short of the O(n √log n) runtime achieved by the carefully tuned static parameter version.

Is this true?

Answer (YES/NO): YES